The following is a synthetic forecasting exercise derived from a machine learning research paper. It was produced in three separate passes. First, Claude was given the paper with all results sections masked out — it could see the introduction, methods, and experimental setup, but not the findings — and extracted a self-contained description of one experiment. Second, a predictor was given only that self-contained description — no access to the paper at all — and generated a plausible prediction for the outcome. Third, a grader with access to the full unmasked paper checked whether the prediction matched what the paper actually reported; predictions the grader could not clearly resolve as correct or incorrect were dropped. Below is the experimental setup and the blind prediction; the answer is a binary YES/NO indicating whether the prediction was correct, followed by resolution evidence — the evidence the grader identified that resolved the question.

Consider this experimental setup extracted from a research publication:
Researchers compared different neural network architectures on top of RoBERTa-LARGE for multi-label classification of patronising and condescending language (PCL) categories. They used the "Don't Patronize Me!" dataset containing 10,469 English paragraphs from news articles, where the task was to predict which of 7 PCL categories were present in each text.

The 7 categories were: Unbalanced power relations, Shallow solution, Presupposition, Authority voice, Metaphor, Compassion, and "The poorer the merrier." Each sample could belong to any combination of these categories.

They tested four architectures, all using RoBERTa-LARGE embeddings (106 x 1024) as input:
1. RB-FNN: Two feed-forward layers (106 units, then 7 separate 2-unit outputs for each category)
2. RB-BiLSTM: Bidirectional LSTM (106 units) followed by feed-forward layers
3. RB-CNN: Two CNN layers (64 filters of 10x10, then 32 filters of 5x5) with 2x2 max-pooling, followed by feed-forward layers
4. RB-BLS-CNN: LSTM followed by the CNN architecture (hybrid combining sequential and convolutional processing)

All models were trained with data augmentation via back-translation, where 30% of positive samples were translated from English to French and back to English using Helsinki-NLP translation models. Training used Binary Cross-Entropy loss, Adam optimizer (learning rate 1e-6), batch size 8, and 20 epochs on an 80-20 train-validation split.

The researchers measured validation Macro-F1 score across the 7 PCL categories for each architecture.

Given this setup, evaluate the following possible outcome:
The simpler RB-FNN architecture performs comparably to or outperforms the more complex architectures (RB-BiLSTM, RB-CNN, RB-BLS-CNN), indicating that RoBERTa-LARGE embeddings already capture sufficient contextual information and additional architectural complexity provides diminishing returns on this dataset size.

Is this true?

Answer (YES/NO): YES